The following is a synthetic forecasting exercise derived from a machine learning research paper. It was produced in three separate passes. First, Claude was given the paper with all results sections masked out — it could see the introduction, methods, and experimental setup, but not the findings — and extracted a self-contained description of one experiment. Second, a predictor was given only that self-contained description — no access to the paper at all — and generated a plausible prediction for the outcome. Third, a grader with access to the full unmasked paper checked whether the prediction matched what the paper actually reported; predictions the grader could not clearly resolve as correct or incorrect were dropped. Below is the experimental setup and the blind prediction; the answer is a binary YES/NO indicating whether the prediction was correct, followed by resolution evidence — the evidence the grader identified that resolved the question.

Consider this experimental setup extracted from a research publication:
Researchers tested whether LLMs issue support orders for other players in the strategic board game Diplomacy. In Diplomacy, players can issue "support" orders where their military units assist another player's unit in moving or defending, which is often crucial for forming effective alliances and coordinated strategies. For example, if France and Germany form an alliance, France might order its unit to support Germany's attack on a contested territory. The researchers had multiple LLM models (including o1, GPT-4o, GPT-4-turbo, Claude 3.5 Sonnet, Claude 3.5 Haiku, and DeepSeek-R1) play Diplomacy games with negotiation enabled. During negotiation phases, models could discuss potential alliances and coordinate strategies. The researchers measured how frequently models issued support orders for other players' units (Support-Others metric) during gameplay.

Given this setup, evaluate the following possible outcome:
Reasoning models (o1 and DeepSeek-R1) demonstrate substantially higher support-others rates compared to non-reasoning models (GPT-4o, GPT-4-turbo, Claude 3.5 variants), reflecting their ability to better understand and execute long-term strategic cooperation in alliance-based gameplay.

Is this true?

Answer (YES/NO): NO